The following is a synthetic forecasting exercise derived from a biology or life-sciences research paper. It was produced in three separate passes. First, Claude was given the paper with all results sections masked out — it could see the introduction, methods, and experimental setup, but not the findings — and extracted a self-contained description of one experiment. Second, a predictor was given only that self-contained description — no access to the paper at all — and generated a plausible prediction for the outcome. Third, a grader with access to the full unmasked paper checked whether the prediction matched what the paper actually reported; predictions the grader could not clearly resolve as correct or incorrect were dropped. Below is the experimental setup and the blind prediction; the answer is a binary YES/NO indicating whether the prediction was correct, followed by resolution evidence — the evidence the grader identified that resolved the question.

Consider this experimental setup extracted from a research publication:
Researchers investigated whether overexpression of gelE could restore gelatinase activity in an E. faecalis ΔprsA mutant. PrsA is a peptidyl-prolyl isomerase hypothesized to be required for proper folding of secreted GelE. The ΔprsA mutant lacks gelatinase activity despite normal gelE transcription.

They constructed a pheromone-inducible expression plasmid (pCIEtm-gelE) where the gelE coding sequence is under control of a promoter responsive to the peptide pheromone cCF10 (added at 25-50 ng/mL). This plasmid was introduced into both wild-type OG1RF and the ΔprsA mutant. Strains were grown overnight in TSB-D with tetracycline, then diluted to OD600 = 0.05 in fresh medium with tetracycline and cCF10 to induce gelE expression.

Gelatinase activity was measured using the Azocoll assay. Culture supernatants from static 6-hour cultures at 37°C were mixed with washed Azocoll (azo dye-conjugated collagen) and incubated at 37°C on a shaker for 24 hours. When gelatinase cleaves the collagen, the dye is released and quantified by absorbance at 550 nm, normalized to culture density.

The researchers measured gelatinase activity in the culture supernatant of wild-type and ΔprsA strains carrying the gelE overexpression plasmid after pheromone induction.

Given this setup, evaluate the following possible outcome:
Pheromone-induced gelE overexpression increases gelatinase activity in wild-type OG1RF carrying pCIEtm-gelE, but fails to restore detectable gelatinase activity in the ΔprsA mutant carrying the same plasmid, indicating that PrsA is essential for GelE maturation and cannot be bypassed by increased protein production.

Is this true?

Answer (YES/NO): YES